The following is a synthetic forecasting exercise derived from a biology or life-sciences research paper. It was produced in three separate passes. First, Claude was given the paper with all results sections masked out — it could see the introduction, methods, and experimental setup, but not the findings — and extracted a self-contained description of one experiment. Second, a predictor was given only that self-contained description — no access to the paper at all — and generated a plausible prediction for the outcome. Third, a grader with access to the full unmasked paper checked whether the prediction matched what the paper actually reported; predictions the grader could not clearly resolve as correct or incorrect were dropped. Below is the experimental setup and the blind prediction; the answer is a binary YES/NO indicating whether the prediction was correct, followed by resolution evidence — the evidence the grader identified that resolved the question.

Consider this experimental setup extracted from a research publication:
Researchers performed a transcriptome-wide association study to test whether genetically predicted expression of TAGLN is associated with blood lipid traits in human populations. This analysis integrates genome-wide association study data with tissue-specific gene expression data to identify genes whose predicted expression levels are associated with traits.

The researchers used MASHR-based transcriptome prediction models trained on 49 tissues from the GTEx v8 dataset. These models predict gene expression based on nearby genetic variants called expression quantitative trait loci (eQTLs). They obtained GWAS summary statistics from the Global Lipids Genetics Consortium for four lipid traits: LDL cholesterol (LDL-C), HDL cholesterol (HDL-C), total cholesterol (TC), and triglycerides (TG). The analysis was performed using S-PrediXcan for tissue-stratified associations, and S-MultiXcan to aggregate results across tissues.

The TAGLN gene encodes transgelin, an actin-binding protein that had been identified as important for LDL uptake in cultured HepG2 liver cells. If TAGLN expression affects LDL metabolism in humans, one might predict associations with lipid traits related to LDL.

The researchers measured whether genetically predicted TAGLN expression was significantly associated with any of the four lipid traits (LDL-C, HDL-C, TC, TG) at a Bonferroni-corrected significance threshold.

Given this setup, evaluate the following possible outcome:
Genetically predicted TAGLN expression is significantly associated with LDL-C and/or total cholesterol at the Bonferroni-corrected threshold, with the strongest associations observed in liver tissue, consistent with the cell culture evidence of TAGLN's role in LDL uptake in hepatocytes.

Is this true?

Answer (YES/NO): NO